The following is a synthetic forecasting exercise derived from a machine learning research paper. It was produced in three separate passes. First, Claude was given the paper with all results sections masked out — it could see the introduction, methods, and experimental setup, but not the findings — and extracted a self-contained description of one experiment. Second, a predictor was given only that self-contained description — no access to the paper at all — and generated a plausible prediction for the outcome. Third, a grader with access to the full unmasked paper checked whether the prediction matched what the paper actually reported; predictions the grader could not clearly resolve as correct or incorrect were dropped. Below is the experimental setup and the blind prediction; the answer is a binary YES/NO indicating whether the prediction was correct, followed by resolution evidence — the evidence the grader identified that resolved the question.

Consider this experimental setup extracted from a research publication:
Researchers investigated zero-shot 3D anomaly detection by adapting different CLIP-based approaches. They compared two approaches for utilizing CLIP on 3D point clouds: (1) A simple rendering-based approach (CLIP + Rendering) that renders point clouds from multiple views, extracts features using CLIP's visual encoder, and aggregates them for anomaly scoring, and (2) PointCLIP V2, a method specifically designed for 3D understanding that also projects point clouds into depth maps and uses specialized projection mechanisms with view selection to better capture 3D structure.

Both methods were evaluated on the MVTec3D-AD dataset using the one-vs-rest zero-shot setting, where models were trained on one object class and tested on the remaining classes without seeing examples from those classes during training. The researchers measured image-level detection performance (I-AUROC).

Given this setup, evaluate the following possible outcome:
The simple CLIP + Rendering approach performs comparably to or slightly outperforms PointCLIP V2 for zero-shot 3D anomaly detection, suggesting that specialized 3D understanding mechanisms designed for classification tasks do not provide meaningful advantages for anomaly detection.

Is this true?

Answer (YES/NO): NO